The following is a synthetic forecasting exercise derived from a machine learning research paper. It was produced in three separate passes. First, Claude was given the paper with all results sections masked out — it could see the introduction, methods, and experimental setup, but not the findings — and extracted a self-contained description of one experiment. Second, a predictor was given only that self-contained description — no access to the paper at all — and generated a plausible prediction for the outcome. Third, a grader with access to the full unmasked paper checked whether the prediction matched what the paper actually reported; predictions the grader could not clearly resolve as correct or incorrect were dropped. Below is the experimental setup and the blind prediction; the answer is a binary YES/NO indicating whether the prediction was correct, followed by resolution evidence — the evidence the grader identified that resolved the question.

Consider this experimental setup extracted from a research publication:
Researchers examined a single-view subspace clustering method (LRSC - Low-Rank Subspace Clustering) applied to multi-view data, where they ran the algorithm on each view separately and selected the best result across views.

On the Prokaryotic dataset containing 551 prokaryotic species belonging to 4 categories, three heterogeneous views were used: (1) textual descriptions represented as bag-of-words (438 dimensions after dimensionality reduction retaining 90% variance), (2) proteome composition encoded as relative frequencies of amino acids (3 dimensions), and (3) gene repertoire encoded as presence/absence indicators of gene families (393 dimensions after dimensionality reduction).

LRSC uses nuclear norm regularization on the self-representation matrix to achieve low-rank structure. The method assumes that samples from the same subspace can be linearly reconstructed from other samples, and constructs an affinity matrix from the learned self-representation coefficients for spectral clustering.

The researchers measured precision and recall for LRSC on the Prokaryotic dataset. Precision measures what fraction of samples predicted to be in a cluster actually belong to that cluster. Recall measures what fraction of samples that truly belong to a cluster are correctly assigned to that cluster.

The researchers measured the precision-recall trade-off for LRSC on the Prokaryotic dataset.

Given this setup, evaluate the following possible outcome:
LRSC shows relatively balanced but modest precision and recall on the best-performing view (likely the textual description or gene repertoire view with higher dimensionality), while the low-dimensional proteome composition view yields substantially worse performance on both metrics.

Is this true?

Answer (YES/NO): NO